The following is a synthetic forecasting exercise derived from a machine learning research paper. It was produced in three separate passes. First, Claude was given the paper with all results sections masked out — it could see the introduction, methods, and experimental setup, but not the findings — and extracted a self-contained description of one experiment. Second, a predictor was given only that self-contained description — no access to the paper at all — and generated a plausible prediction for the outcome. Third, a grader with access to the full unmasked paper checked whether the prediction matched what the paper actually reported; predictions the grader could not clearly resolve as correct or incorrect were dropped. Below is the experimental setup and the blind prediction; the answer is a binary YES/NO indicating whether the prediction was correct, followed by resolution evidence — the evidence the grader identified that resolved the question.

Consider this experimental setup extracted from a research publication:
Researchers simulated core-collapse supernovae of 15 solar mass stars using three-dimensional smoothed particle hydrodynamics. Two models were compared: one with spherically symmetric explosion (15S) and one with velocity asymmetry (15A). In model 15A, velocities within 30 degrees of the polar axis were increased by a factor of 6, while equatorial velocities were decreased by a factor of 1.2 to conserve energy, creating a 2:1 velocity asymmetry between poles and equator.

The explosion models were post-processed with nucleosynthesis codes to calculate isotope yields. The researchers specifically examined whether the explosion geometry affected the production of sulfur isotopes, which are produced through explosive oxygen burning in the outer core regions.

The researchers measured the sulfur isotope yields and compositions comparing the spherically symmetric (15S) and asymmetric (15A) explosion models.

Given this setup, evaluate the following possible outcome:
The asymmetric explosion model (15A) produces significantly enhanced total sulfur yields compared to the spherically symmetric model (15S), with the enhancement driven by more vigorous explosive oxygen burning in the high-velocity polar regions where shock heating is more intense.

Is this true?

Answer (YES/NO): NO